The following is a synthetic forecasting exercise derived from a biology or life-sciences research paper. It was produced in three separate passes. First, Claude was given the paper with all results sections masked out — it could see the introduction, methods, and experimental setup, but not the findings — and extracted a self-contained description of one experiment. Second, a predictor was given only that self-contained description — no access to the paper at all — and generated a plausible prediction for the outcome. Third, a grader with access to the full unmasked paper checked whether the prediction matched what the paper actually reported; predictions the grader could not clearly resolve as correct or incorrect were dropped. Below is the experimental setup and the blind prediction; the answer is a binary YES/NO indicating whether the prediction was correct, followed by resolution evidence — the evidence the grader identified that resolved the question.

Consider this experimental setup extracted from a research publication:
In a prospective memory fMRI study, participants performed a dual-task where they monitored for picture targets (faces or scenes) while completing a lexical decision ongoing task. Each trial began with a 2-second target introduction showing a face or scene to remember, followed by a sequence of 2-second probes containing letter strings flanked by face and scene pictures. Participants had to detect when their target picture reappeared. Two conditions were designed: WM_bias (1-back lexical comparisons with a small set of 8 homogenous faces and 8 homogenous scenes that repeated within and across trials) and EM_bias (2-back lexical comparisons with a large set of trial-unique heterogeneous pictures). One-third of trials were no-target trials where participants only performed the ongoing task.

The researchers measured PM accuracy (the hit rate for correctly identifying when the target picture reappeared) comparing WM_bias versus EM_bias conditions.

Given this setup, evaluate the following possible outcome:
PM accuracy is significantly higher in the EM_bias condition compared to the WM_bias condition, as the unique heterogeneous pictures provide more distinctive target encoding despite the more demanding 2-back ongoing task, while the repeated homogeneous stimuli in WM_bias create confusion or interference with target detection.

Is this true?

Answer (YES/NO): NO